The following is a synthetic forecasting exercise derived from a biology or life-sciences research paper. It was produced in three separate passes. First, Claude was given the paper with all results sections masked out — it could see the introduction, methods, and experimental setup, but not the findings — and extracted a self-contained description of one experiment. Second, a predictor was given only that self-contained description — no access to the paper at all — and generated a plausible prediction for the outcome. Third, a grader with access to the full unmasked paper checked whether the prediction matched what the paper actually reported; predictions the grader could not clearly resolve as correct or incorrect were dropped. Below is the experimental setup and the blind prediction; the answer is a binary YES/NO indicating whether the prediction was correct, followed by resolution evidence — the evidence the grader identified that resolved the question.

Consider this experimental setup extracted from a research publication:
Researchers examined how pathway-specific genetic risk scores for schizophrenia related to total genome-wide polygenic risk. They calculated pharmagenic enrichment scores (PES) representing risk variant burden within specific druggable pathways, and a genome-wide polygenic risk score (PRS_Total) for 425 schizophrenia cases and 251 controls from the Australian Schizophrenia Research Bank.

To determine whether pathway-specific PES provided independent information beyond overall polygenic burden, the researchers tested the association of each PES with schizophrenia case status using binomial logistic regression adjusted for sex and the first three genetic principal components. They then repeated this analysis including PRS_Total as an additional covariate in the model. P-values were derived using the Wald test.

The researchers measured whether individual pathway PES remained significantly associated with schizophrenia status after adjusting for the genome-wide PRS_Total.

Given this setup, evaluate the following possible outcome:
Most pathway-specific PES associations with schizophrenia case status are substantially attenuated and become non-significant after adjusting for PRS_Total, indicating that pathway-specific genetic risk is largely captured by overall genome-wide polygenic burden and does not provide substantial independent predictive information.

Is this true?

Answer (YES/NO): YES